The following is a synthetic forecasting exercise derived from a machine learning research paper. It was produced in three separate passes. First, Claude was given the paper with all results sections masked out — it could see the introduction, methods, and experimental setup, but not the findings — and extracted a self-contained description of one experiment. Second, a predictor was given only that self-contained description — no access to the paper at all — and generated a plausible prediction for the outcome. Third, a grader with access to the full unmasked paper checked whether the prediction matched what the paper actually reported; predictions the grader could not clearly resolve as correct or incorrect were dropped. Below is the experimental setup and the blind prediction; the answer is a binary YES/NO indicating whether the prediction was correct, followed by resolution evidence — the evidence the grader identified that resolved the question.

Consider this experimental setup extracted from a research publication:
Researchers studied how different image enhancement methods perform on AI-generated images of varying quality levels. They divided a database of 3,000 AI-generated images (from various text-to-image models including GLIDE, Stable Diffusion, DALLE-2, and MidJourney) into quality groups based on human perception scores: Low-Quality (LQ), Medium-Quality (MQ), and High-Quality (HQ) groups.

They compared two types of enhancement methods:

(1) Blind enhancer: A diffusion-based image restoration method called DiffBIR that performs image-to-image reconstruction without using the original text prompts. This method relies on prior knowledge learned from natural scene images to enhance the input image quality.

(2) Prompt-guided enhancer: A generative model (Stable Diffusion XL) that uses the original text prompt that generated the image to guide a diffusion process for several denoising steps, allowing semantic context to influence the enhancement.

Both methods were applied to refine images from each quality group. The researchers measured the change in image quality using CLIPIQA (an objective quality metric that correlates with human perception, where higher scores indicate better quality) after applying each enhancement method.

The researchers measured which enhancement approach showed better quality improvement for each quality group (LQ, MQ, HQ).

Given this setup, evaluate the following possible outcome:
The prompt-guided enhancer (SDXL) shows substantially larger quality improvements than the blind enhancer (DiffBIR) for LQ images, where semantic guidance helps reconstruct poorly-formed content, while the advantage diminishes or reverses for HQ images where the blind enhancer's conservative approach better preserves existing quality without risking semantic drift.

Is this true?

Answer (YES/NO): NO